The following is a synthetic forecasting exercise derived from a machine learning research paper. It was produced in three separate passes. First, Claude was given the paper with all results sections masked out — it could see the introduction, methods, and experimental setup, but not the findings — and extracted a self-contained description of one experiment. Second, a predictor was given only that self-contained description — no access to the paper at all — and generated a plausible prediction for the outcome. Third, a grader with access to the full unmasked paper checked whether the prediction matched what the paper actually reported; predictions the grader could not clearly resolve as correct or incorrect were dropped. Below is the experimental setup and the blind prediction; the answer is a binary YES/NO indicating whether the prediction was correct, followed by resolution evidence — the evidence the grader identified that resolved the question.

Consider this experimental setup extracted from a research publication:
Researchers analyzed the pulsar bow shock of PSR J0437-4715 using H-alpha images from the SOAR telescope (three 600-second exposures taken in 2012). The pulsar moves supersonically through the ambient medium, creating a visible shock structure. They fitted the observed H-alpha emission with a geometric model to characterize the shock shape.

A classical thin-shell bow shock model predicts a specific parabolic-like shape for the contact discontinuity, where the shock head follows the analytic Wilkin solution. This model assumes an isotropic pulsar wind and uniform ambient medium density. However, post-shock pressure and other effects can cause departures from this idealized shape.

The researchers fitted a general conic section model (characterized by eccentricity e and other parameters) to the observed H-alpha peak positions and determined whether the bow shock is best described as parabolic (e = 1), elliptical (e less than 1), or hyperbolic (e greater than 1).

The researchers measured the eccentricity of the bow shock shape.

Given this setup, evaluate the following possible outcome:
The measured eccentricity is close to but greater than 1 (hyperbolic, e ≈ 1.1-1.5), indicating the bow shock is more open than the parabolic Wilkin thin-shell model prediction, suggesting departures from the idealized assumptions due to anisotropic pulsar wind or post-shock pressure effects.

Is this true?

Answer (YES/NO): NO